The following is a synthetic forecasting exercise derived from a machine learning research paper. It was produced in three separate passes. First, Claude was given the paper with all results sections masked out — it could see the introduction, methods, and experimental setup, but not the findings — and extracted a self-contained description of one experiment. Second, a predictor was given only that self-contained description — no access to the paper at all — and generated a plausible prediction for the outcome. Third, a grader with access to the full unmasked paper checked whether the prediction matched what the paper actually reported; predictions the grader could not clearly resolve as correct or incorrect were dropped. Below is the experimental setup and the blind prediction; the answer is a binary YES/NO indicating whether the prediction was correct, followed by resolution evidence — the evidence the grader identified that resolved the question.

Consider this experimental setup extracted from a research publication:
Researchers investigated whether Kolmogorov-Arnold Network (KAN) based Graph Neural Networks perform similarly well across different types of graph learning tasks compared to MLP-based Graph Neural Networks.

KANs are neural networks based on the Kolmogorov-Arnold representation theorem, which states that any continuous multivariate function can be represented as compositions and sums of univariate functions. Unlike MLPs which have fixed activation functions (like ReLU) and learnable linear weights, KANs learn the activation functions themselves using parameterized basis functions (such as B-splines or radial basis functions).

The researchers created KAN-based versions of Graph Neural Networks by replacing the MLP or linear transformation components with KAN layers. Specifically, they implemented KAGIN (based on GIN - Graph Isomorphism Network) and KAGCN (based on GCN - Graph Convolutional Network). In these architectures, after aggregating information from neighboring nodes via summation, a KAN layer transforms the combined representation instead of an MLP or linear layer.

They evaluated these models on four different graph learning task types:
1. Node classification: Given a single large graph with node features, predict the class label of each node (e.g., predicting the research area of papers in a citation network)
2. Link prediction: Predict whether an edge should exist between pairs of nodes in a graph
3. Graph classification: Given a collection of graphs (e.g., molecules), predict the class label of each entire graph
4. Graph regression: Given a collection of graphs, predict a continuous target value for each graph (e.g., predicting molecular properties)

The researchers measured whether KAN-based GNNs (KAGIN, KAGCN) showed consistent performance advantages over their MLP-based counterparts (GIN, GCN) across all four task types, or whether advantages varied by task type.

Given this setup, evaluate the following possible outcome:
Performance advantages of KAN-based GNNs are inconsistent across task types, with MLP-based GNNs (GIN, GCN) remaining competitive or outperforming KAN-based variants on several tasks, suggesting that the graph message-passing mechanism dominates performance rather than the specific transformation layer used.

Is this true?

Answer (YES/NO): NO